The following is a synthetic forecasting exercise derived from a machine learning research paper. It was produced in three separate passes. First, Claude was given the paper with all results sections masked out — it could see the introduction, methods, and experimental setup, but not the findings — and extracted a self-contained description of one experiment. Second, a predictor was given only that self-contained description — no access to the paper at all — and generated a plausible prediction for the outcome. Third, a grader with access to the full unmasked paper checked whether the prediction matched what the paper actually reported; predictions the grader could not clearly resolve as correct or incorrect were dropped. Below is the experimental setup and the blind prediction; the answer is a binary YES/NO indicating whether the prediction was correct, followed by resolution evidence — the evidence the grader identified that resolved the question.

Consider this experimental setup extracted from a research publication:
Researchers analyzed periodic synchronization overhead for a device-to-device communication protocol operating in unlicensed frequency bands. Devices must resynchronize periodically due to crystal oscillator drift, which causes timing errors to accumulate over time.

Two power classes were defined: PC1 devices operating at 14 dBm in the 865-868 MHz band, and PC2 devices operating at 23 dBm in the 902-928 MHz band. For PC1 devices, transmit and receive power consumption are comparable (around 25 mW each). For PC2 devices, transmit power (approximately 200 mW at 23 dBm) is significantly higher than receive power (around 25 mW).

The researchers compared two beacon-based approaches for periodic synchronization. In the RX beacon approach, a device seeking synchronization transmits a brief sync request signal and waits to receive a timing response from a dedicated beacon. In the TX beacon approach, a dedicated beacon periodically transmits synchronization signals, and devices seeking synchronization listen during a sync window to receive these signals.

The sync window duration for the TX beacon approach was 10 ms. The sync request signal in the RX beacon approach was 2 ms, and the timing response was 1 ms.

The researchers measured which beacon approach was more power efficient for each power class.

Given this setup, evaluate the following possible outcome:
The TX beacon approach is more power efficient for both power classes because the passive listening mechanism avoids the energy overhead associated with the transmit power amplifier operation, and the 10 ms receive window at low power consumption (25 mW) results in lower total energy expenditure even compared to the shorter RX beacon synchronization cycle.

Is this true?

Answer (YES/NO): NO